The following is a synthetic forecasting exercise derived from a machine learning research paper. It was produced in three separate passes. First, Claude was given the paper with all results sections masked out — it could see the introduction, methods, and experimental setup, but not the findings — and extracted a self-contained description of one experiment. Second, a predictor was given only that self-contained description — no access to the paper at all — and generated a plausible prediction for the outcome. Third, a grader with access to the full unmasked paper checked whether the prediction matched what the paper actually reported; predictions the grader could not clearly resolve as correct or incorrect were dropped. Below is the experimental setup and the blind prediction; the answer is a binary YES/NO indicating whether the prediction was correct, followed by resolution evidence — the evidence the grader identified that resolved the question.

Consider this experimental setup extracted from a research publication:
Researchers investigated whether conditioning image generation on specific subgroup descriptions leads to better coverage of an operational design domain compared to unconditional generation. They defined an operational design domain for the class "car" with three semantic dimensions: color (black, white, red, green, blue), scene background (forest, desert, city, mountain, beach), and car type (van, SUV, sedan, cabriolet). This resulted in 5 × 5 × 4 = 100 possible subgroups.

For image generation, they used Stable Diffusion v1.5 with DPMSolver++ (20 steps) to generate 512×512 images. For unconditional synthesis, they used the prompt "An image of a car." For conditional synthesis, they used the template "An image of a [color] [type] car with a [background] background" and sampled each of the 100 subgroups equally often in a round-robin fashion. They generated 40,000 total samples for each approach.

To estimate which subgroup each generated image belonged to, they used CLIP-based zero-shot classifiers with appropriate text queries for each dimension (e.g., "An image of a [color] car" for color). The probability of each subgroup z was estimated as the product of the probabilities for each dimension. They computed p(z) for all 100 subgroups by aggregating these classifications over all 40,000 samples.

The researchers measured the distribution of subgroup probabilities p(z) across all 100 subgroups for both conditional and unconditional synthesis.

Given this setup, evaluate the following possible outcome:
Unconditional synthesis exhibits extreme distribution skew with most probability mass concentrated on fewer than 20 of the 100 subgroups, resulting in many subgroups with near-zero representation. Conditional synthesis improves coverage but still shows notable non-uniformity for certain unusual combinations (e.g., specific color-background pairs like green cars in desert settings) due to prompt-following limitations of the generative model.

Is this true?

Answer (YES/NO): NO